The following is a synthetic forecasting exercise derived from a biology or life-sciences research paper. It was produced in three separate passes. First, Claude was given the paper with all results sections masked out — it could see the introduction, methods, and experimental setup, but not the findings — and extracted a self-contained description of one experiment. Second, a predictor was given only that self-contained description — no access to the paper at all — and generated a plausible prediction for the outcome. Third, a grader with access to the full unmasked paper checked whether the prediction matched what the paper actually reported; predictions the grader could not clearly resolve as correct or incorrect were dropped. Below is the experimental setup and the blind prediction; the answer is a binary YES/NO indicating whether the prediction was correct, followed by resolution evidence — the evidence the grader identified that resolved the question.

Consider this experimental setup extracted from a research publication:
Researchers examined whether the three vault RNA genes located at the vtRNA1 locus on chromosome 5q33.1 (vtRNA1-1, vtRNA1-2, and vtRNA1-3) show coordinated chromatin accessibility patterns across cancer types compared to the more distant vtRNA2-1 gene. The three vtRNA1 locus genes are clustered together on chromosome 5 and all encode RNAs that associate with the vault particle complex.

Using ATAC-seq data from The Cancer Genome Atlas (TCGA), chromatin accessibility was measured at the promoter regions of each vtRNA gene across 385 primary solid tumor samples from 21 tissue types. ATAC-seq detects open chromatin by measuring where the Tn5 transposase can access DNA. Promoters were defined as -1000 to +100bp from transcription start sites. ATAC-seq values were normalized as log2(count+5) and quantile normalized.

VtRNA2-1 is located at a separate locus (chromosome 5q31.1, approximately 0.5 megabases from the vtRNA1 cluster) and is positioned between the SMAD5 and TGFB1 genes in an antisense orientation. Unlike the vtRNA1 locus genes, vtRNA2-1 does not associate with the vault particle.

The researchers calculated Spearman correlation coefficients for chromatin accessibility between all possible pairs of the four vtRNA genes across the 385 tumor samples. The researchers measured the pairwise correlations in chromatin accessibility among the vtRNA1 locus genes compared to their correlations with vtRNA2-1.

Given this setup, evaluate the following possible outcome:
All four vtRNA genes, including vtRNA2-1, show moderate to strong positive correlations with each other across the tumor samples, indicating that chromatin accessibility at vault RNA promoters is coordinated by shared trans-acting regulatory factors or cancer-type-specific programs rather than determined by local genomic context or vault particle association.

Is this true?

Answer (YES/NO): NO